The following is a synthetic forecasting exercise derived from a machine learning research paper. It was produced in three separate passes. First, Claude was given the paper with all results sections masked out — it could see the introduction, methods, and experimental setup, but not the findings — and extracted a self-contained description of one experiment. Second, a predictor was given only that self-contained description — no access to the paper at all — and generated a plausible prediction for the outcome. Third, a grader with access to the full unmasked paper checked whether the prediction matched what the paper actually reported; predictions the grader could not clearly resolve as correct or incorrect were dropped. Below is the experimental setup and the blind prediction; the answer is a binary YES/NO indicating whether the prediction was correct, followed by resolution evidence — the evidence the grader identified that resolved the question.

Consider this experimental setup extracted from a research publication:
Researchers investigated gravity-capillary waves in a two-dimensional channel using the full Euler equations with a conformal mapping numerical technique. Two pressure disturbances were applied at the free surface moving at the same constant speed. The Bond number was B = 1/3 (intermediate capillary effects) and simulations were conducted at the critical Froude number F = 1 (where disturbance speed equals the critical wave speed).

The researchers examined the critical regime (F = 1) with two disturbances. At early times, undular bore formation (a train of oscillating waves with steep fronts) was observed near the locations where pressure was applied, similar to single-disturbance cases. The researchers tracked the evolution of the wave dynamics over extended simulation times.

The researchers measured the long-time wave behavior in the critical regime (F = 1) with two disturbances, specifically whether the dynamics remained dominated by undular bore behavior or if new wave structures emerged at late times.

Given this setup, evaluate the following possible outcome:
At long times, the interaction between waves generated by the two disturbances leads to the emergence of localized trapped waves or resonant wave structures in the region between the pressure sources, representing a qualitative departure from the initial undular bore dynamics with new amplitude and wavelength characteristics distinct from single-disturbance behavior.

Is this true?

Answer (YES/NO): NO